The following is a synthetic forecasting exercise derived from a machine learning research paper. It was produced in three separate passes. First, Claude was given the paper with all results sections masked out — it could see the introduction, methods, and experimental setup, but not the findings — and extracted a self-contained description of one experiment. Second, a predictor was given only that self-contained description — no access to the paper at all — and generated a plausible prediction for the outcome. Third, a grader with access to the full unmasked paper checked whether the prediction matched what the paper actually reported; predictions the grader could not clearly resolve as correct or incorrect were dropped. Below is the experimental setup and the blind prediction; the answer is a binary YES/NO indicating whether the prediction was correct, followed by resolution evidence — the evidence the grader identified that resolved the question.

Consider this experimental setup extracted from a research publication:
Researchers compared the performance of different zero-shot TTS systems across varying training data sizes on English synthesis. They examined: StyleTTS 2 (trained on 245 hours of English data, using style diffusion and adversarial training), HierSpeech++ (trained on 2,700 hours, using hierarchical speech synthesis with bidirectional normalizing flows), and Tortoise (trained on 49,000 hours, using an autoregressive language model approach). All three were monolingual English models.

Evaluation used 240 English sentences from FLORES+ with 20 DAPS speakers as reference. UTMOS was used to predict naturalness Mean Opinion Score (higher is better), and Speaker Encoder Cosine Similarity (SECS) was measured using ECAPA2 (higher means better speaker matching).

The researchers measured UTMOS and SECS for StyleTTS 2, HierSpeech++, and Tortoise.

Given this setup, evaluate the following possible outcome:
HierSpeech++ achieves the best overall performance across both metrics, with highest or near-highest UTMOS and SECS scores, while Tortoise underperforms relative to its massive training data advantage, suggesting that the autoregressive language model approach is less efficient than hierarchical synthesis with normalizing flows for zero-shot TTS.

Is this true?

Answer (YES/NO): YES